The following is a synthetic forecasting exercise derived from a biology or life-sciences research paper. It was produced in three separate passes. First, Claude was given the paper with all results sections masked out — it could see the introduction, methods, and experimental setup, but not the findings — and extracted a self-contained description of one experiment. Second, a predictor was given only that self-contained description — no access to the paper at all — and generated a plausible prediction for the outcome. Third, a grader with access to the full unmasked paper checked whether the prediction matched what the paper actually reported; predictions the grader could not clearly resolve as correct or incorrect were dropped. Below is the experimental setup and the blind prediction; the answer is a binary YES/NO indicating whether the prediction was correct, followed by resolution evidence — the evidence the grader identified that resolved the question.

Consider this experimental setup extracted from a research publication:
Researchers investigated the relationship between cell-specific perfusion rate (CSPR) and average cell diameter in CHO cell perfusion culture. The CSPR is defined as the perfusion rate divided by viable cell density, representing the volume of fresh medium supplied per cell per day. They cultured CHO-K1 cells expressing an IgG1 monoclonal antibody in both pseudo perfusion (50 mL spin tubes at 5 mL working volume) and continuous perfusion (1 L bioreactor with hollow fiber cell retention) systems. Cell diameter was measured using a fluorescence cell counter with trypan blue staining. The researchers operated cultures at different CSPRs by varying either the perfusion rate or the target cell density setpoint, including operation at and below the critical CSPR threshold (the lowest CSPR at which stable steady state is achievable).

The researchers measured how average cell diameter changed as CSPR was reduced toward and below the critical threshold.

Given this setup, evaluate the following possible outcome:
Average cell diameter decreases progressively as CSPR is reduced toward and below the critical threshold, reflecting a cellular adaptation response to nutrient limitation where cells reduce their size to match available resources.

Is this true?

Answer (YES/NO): YES